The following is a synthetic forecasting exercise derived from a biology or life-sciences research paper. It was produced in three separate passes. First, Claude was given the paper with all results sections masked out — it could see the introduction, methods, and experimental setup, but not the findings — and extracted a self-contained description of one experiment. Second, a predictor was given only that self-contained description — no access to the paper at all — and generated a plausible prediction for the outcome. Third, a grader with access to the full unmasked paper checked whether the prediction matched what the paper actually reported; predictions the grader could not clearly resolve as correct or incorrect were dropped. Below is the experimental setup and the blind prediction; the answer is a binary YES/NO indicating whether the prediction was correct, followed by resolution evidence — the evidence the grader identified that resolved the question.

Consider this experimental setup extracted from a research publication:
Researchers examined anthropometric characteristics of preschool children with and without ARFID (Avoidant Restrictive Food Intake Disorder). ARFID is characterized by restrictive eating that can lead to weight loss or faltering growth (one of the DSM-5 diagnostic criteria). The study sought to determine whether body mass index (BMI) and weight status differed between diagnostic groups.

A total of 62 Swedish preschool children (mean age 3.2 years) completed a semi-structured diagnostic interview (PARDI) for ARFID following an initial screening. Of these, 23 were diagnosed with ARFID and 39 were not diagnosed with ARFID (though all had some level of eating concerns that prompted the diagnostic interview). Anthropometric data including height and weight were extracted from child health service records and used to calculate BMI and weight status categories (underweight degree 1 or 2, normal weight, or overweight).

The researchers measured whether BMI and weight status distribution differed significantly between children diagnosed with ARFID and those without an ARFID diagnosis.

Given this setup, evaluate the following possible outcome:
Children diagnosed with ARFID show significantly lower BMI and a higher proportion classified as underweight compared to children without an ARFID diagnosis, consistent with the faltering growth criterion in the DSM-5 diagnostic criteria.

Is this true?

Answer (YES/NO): NO